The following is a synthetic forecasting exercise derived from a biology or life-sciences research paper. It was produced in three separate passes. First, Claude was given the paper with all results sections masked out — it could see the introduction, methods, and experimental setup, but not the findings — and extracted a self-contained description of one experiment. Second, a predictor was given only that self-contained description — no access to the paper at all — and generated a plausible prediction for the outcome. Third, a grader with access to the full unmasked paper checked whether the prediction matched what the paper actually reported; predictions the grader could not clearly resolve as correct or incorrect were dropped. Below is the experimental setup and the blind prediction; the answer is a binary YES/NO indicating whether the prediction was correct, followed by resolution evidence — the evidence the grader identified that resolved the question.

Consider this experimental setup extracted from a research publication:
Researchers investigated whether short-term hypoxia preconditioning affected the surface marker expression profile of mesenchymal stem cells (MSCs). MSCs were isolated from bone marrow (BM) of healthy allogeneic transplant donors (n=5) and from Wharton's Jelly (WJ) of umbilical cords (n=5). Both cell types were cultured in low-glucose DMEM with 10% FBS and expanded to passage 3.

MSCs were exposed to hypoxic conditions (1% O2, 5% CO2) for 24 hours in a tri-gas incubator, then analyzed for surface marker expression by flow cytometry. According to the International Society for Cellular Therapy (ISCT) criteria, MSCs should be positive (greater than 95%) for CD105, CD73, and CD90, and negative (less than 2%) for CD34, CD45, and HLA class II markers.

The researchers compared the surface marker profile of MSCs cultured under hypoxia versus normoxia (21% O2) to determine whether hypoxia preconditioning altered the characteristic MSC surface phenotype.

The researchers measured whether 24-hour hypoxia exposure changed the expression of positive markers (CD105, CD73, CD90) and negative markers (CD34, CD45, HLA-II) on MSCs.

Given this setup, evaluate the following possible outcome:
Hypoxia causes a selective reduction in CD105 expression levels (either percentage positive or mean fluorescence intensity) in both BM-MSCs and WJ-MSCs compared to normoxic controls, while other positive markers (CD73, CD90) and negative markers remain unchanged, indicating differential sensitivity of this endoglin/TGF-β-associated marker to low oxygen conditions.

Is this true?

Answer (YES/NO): NO